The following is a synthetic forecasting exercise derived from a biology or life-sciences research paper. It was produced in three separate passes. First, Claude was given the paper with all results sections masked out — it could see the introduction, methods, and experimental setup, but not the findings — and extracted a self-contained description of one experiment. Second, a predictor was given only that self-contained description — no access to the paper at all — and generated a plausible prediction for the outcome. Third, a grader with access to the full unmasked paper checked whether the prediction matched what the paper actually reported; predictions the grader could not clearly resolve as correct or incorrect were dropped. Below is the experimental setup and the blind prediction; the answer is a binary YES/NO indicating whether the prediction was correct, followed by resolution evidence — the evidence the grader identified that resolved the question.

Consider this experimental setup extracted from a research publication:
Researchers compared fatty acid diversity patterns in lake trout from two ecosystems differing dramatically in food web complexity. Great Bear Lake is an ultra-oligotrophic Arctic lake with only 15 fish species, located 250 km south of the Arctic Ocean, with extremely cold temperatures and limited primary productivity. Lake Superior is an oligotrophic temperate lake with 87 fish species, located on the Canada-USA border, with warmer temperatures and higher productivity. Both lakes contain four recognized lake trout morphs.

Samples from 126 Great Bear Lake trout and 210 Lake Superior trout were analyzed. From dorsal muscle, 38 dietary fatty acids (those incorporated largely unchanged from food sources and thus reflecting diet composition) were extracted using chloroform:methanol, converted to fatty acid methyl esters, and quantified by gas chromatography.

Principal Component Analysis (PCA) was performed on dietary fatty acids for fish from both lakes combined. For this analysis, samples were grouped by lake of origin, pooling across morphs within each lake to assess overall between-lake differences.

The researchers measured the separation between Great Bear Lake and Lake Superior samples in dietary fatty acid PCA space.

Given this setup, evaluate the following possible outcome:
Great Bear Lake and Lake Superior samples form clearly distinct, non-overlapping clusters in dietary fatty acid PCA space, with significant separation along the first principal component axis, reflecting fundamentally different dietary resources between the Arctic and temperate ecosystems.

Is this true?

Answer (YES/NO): NO